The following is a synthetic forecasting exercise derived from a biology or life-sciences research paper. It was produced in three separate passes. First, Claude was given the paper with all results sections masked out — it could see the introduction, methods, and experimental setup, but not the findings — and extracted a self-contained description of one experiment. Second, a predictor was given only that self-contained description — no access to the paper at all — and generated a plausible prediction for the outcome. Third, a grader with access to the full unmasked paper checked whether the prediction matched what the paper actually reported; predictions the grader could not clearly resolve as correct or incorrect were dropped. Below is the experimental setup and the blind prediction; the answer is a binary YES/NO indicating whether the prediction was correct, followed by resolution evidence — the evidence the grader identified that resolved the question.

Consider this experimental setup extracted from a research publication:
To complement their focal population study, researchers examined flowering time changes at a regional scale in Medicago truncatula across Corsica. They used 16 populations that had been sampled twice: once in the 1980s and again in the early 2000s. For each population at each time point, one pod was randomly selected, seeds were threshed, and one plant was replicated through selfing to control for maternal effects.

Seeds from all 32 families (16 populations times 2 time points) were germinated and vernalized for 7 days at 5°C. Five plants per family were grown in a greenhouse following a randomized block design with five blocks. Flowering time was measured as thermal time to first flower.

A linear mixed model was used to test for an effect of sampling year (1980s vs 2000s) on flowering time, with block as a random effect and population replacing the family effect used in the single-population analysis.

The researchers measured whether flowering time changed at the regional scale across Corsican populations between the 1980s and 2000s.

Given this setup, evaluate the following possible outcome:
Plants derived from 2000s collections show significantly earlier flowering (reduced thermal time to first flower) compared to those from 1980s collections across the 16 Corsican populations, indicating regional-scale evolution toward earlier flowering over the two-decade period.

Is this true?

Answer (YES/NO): YES